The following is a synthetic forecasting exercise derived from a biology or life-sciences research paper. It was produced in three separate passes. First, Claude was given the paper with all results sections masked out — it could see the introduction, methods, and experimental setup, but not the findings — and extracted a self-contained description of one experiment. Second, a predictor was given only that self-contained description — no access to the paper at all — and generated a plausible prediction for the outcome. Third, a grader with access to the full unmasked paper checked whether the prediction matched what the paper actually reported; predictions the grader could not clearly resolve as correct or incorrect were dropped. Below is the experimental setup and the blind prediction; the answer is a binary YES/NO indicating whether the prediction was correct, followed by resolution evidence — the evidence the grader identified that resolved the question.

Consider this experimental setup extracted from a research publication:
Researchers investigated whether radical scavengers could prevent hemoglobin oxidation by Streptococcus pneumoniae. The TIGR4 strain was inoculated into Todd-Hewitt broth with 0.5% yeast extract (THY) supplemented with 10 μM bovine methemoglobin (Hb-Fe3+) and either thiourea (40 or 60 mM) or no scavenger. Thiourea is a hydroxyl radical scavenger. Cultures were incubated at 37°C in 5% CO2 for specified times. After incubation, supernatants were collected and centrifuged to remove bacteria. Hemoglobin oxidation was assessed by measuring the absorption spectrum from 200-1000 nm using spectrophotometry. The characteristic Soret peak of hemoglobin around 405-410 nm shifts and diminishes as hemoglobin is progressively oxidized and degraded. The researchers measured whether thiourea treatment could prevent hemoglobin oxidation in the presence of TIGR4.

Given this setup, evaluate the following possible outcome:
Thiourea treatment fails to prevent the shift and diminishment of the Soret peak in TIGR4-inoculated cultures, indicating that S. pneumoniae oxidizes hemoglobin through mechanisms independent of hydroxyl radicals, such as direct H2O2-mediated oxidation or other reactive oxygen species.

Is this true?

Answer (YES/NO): YES